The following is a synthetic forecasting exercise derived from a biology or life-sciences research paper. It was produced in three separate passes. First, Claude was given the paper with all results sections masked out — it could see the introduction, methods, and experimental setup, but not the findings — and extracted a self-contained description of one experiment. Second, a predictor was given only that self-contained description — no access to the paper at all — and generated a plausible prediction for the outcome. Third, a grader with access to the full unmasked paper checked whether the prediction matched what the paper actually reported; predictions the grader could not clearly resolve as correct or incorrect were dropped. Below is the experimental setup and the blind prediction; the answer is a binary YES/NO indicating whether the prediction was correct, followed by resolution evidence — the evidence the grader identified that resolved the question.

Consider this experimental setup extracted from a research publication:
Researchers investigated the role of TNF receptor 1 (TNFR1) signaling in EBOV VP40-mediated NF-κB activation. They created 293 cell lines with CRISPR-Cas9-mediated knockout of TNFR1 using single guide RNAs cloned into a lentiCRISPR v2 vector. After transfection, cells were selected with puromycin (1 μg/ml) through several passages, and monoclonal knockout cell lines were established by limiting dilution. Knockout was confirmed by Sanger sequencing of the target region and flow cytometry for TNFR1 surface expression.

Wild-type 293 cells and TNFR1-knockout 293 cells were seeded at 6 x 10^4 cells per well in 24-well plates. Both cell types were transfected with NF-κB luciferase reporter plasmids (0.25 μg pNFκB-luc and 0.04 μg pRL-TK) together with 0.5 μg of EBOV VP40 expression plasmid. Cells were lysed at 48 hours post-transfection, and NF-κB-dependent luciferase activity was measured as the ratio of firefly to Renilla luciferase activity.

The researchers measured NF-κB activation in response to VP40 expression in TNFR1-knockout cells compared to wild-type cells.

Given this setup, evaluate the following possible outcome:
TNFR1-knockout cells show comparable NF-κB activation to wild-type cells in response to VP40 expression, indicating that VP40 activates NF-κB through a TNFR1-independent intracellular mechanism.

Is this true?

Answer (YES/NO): NO